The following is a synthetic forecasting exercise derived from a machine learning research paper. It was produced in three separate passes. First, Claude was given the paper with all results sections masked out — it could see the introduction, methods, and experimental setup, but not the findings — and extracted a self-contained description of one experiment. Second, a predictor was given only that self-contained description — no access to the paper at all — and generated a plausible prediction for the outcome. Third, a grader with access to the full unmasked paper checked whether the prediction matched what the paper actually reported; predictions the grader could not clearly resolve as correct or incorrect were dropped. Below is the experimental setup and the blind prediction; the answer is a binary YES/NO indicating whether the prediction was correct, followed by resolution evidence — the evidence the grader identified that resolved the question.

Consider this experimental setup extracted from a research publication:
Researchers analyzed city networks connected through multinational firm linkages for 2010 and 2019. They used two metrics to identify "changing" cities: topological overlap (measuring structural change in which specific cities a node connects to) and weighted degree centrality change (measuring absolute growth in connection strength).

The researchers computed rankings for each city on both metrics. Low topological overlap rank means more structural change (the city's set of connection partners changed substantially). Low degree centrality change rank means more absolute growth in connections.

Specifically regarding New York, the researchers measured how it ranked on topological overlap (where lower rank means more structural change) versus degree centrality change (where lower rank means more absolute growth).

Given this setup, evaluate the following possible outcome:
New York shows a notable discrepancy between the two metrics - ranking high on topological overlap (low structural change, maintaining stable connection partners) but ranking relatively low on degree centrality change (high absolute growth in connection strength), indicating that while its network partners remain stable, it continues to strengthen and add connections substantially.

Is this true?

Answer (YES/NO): YES